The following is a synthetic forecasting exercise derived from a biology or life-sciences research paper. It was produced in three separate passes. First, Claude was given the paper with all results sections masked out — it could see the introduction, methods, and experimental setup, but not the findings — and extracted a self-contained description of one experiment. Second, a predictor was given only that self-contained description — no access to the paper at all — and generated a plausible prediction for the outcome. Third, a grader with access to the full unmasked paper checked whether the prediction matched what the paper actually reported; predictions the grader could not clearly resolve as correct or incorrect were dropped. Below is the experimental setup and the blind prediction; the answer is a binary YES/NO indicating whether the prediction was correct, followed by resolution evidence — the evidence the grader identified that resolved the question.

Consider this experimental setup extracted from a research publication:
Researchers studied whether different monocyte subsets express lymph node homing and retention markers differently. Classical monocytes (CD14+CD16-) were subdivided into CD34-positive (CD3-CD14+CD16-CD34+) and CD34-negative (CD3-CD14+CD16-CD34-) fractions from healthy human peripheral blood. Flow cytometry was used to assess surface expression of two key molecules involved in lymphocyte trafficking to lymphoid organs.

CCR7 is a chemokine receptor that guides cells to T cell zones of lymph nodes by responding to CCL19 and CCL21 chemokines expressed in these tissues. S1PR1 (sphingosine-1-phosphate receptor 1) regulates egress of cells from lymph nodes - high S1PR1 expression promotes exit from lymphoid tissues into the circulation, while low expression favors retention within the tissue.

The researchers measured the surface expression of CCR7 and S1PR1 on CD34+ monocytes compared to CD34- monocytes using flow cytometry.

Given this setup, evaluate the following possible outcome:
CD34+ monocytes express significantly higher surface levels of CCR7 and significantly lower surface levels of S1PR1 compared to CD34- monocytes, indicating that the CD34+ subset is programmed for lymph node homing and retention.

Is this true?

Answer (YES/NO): NO